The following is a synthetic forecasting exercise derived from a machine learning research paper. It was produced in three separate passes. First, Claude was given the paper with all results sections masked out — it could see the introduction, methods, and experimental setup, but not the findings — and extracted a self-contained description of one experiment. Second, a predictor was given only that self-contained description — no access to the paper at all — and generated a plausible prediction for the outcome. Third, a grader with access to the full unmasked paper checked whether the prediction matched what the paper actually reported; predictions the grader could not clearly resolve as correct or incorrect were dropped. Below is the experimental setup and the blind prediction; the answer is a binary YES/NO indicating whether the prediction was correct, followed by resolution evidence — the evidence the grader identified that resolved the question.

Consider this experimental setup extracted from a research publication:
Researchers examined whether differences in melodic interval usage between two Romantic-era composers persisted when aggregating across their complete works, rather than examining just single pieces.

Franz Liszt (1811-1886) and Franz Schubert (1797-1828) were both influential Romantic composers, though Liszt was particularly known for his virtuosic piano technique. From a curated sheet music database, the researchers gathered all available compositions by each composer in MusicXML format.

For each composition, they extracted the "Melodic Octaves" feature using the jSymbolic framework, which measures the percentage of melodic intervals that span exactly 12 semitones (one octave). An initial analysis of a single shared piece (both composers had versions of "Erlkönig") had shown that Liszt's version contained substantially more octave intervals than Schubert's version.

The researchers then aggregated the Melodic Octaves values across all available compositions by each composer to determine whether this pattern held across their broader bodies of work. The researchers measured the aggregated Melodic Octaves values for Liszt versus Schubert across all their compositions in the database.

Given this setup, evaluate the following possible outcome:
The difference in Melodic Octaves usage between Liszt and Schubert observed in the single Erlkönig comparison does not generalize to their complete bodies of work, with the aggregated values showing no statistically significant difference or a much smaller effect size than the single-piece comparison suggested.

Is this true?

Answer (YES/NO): NO